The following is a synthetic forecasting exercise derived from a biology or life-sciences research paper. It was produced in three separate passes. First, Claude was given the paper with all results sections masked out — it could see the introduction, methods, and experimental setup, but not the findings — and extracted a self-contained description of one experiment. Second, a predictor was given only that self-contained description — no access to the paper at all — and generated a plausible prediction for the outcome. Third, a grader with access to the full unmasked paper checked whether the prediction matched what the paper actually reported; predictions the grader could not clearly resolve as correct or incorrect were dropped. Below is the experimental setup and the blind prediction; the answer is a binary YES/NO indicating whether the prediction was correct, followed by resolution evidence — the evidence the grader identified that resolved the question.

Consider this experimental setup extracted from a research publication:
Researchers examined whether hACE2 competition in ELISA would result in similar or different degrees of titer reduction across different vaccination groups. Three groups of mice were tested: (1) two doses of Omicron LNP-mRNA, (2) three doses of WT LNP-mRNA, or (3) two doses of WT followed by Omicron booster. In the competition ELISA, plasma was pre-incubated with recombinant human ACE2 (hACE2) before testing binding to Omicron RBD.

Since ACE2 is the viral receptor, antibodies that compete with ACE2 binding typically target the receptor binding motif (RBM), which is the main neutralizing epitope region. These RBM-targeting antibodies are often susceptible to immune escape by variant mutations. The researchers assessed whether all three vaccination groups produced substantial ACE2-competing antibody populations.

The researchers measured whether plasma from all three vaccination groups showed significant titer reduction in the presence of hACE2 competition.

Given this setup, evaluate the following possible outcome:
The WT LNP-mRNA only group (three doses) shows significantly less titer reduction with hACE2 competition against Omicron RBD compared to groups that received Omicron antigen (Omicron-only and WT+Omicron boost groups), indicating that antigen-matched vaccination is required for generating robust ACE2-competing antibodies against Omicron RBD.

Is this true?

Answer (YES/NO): NO